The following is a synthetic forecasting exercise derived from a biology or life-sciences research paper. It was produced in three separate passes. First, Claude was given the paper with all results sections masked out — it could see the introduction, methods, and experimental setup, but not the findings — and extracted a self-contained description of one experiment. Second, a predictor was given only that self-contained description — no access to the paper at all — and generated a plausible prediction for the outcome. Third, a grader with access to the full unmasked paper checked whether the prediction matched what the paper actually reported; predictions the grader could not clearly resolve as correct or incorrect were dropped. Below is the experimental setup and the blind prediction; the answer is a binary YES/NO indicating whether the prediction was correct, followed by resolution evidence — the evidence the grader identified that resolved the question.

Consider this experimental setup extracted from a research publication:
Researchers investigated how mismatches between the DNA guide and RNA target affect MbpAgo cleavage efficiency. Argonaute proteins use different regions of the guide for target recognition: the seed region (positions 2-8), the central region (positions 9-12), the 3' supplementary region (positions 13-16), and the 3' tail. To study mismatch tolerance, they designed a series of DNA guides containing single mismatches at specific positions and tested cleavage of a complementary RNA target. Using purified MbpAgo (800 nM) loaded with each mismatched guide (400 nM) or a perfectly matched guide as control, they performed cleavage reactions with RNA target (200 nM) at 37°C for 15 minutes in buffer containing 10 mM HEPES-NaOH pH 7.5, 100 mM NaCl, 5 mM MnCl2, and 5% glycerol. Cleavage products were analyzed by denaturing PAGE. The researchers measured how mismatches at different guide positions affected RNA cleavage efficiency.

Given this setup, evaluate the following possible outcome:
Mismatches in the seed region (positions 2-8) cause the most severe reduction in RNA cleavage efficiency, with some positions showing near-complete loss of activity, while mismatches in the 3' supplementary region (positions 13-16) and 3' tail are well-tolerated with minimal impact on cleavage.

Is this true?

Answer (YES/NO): NO